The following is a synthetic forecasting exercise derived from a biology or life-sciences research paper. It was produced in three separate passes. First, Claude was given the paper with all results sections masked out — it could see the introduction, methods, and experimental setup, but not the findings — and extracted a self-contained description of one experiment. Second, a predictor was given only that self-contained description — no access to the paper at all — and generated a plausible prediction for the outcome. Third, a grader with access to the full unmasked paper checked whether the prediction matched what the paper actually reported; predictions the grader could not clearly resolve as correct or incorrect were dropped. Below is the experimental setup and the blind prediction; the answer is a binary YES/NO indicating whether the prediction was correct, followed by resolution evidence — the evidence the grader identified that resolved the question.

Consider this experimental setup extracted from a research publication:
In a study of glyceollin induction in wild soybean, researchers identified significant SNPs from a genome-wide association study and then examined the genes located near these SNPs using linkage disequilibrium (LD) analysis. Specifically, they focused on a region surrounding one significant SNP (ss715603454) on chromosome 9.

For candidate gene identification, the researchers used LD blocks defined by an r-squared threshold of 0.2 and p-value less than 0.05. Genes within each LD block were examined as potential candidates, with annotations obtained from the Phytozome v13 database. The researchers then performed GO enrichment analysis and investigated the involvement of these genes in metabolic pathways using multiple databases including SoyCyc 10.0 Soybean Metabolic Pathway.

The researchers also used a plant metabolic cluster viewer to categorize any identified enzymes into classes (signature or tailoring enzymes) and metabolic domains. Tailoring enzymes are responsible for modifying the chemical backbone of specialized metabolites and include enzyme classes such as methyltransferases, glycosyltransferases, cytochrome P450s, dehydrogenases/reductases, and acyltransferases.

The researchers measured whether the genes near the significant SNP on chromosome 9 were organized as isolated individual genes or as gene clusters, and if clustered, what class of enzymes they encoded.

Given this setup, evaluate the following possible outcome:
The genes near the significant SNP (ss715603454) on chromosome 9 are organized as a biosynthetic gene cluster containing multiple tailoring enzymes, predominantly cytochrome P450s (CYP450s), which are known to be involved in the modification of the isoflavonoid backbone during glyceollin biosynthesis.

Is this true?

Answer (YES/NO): NO